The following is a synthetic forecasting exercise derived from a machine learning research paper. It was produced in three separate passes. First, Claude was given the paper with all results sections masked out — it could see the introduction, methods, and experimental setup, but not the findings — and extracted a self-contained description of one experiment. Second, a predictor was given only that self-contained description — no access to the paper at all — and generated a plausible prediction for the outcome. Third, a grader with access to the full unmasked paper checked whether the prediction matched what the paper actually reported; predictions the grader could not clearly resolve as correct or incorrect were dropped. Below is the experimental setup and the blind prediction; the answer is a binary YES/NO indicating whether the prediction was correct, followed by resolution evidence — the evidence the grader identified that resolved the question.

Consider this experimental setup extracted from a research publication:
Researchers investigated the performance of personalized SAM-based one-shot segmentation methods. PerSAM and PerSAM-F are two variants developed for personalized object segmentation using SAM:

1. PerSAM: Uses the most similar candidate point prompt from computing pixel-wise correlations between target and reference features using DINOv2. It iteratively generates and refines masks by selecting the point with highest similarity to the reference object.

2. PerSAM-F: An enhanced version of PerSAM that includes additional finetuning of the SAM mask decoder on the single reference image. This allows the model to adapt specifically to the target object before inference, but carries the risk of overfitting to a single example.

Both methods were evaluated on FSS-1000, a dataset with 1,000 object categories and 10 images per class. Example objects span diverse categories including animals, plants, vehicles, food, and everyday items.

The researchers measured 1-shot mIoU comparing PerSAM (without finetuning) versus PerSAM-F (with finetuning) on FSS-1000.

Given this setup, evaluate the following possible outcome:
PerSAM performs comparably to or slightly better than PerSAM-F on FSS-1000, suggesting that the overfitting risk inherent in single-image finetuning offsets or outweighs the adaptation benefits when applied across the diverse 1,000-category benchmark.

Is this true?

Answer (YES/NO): NO